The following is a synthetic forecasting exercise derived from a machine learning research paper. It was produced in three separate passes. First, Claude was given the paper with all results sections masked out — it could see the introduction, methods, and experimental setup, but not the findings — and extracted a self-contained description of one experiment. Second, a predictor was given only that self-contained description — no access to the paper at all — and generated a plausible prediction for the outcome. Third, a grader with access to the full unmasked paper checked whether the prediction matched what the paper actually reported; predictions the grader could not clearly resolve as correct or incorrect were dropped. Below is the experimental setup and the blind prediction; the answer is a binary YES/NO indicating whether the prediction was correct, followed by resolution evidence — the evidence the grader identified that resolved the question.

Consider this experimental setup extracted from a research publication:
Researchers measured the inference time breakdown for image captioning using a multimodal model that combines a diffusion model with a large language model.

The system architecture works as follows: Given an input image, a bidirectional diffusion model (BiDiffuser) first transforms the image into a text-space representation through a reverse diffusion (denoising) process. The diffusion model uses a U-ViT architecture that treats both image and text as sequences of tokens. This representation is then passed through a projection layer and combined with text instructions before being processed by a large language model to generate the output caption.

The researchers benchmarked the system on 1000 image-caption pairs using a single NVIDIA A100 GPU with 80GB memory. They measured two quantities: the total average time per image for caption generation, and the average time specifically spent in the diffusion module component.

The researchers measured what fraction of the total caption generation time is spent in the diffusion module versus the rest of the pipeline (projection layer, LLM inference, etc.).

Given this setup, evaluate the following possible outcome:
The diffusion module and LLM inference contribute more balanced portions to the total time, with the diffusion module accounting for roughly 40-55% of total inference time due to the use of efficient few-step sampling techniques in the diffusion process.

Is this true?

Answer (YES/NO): NO